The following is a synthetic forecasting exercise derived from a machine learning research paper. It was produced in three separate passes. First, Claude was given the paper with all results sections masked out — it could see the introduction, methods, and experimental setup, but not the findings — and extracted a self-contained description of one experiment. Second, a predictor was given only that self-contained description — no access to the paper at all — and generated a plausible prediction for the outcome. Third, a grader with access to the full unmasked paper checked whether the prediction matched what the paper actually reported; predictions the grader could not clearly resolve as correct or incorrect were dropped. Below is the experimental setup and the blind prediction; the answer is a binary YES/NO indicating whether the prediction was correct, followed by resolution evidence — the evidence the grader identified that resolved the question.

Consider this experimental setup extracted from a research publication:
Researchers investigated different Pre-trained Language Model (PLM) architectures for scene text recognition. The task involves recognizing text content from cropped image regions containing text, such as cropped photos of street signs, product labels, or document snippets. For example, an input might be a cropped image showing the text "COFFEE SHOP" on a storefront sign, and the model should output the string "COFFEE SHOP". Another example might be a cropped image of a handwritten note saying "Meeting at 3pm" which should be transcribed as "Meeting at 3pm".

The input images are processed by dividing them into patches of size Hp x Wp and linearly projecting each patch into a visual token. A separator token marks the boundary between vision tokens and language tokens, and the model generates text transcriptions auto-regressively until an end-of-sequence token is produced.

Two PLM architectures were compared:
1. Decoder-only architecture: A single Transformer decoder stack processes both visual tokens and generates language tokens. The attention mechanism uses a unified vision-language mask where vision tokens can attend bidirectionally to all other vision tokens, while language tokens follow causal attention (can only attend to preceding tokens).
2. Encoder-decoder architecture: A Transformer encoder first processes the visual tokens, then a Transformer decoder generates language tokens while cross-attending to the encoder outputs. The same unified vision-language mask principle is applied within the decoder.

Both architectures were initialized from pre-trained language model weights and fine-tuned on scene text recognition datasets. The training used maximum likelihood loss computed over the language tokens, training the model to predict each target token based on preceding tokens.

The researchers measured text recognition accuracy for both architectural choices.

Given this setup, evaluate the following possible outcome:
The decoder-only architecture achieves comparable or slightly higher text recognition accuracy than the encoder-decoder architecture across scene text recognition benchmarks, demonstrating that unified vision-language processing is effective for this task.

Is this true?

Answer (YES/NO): NO